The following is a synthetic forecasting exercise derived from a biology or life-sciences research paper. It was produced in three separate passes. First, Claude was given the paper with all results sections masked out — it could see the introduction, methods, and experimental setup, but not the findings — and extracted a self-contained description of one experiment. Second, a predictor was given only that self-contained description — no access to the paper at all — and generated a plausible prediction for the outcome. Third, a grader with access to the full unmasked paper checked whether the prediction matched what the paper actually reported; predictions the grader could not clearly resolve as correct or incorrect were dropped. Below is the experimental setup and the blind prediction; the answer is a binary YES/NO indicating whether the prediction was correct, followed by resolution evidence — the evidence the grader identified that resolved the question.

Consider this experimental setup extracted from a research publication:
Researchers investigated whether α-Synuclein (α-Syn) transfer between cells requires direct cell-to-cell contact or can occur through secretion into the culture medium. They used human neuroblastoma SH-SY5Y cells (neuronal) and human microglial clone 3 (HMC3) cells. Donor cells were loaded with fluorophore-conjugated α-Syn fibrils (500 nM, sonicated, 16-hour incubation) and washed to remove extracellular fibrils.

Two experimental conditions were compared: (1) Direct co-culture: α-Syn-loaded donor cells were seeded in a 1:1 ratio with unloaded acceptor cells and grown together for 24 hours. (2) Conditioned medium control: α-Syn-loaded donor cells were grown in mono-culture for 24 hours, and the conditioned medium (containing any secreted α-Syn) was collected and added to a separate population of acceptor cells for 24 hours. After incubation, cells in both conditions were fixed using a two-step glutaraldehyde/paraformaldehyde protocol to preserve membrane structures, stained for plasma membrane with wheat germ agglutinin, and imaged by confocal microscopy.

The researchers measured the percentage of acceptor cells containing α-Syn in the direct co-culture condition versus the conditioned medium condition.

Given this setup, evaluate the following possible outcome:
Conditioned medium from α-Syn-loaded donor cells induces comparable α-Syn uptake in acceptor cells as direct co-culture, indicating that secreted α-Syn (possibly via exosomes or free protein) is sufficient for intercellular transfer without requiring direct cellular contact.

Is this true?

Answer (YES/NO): NO